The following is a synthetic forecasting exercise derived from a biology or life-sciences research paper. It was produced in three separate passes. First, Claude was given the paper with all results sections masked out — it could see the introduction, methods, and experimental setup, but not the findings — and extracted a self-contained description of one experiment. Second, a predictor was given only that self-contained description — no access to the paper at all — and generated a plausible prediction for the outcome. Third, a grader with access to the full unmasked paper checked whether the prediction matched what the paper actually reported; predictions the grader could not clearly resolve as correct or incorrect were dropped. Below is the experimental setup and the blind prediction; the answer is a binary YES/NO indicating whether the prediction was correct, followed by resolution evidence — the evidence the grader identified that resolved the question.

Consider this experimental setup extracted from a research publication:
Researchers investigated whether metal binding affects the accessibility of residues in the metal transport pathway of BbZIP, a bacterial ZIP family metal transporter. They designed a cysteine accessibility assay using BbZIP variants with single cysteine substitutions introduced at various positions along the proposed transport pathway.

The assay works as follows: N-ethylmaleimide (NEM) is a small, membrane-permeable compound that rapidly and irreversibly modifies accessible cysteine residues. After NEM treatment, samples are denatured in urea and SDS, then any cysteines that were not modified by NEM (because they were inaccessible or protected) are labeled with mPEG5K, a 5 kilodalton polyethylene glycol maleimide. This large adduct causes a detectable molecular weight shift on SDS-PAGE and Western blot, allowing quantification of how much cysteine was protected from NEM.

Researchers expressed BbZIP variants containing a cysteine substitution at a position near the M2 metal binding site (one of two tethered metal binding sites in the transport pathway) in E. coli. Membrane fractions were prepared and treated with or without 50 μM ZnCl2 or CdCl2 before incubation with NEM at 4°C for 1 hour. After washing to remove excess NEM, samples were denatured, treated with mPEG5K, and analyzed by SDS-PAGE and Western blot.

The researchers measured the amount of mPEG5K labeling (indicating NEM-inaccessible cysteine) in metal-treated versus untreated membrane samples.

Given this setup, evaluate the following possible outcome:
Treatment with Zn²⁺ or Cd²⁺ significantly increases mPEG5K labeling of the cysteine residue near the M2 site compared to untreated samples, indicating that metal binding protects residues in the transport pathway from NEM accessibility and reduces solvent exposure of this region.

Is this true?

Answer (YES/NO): YES